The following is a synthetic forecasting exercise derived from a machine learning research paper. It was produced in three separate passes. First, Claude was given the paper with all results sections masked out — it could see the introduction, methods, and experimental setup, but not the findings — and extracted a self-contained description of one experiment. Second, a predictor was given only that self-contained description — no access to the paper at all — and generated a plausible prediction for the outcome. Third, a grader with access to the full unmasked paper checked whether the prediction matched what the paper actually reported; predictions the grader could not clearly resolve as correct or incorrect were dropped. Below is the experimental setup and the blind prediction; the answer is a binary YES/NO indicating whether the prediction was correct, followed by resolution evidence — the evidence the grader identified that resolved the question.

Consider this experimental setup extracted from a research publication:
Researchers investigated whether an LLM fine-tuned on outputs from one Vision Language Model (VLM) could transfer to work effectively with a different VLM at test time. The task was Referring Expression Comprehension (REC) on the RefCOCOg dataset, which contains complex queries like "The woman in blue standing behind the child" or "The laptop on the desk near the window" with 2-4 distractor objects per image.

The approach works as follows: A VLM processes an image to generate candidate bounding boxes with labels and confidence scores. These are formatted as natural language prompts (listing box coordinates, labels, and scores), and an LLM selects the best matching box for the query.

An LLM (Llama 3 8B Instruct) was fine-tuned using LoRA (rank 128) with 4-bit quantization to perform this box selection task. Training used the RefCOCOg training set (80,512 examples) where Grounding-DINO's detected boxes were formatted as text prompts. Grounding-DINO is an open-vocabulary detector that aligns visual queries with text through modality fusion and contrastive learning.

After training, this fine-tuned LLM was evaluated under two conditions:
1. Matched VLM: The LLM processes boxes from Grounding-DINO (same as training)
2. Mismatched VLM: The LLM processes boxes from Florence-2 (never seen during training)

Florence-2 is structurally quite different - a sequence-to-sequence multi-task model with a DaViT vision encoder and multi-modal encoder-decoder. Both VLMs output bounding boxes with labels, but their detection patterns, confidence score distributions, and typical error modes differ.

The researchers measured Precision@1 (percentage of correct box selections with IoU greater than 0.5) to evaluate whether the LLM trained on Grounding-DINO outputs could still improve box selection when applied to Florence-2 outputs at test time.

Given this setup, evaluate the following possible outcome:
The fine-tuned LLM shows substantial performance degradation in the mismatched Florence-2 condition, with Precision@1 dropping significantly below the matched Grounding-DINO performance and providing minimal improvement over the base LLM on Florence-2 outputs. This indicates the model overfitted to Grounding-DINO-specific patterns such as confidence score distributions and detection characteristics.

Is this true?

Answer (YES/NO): NO